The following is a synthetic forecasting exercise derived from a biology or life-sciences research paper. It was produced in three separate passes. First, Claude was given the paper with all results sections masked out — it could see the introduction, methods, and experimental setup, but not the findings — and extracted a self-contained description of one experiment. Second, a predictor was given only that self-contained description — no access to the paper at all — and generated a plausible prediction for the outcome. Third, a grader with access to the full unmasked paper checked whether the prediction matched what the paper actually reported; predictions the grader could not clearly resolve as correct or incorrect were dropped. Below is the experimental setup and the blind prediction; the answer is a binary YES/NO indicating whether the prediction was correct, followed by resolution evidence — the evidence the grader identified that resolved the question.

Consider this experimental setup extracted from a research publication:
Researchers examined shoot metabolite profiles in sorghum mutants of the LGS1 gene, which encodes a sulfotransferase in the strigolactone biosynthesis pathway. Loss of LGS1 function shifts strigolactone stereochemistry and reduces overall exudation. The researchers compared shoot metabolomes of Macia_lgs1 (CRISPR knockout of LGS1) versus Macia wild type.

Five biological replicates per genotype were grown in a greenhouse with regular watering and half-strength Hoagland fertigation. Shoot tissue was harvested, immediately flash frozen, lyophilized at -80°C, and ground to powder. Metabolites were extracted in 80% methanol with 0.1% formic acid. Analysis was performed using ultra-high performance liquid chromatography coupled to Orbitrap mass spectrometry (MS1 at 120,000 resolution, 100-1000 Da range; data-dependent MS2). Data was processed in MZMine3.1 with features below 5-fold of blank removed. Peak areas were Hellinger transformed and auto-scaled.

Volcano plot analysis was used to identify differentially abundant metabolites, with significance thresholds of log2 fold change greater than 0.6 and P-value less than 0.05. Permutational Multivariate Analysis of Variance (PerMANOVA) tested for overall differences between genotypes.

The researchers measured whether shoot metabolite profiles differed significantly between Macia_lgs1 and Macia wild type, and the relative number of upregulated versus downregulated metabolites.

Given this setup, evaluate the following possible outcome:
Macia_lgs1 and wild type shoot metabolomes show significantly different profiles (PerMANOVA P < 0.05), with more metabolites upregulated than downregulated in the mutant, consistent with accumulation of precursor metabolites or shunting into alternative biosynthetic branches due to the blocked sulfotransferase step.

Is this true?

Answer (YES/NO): NO